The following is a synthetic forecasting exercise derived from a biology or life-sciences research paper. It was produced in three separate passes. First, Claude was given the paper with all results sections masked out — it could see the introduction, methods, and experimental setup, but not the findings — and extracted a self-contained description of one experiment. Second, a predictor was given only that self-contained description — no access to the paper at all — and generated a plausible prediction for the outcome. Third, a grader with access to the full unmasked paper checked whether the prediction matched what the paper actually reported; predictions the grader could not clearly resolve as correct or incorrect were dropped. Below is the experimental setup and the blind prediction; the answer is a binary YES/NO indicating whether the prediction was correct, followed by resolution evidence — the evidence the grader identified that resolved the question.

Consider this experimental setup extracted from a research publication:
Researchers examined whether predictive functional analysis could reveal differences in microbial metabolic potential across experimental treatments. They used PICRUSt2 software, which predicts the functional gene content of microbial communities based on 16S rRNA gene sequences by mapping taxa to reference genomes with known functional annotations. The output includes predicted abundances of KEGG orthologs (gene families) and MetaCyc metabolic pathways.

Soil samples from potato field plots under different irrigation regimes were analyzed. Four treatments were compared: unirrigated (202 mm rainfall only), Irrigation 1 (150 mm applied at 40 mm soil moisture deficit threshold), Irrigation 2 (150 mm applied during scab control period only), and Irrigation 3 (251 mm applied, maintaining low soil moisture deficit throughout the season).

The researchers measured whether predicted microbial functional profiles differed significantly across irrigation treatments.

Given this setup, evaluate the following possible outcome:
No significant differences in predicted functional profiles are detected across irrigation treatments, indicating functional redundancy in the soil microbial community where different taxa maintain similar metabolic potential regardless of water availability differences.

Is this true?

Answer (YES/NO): NO